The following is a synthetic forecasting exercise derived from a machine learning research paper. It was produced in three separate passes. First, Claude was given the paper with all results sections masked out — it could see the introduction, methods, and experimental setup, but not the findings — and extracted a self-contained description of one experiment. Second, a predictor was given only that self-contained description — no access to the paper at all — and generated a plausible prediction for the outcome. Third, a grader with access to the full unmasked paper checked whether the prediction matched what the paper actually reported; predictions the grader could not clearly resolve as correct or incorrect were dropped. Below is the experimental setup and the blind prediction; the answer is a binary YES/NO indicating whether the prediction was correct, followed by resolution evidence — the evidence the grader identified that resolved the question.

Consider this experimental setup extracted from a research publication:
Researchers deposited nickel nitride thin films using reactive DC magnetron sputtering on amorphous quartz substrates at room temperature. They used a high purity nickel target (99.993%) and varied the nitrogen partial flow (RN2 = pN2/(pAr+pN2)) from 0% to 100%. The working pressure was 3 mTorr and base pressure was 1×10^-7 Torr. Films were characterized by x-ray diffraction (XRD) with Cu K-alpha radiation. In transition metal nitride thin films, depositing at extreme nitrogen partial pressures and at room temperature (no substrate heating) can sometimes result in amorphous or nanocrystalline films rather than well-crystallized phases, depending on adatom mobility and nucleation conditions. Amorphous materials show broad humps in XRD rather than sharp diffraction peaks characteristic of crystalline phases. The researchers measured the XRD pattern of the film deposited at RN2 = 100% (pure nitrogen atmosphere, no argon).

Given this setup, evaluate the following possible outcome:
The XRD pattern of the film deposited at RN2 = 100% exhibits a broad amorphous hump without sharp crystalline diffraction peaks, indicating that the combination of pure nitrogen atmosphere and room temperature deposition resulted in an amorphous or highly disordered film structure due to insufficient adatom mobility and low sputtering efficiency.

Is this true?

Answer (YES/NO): NO